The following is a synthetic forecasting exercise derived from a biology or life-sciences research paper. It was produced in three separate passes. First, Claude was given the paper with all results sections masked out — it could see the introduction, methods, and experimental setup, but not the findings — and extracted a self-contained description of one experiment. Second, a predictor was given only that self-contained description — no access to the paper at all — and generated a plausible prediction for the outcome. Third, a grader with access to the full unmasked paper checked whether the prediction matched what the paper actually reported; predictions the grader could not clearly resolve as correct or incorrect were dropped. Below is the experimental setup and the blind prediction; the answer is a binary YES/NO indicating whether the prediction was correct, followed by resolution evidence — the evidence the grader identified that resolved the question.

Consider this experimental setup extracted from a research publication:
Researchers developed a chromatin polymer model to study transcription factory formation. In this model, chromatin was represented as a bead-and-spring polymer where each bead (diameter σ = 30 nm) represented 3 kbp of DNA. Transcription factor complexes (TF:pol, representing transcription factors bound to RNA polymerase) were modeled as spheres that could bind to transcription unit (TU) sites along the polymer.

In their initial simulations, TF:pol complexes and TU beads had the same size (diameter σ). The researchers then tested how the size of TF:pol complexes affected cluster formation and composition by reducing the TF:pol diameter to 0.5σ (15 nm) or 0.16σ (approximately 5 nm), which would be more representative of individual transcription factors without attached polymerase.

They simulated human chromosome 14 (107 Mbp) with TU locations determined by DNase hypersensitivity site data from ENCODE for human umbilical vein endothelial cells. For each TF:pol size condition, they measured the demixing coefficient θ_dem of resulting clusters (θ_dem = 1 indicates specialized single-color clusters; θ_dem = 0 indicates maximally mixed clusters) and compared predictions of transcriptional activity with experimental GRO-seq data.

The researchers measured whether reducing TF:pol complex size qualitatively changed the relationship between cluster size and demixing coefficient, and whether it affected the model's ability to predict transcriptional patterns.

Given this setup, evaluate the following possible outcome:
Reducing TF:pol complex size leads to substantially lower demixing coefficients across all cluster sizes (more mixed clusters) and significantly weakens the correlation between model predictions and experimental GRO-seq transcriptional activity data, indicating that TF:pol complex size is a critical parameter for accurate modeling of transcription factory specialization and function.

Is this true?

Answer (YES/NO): NO